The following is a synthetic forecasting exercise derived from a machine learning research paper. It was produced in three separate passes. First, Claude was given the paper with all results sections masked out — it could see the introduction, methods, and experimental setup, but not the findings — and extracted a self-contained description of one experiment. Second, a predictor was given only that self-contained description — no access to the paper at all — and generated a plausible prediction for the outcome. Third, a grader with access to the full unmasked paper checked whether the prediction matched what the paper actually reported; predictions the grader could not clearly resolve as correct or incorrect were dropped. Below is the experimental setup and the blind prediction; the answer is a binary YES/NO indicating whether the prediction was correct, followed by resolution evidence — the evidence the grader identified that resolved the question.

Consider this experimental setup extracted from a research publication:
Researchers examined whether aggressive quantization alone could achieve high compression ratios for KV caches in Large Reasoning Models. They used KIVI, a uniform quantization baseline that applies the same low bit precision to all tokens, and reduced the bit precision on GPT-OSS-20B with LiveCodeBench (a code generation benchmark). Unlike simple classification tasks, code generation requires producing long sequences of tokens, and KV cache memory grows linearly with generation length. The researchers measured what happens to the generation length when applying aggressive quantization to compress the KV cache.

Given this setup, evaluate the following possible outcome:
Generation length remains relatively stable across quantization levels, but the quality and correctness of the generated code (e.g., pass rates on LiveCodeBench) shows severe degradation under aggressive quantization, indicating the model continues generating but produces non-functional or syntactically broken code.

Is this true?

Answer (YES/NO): NO